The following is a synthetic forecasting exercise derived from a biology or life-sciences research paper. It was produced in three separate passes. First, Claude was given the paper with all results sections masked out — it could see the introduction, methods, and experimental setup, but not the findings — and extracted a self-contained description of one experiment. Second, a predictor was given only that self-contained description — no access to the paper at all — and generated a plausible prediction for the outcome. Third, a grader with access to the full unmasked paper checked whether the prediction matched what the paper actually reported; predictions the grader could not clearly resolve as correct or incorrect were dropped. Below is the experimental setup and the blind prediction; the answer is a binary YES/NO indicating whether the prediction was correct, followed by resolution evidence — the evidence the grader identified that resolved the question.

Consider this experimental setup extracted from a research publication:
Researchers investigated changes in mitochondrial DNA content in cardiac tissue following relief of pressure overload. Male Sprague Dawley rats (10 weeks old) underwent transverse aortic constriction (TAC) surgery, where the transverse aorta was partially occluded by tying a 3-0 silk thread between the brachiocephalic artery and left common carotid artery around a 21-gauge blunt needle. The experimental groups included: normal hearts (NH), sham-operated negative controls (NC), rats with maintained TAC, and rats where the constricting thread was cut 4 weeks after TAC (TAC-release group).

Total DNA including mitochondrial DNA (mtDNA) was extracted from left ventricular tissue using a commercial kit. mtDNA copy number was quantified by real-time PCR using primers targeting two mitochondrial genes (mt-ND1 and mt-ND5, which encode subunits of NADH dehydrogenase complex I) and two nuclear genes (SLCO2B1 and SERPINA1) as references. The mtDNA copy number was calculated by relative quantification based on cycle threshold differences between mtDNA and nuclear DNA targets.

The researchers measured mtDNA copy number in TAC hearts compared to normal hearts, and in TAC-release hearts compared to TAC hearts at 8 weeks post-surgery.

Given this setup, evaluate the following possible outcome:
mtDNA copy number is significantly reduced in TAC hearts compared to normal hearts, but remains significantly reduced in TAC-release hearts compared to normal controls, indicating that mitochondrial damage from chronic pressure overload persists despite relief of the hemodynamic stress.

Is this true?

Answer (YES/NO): NO